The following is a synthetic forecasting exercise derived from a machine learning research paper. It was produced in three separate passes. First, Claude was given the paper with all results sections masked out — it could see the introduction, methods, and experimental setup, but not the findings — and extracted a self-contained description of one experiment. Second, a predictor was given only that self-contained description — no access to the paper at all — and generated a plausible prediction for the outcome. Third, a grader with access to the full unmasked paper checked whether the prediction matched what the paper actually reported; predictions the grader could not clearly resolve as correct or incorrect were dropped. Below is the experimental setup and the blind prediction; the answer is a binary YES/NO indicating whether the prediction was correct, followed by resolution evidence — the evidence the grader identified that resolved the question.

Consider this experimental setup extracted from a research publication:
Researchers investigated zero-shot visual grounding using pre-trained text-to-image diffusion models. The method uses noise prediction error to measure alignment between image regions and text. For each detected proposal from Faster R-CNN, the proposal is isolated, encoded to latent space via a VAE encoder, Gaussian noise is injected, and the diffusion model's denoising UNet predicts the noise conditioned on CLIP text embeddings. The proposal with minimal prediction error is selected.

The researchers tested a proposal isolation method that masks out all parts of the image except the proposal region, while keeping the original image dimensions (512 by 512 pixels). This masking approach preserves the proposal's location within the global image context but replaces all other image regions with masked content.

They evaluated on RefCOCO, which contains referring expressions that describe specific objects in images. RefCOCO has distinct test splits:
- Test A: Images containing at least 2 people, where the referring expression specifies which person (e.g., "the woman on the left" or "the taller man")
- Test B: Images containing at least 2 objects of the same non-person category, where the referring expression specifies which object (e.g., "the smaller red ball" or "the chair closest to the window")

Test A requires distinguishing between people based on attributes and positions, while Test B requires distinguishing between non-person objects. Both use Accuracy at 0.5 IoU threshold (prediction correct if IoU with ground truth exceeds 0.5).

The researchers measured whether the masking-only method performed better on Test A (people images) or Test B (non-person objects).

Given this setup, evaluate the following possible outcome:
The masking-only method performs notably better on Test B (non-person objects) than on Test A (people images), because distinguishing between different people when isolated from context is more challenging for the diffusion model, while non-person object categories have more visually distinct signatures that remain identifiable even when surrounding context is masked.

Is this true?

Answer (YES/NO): NO